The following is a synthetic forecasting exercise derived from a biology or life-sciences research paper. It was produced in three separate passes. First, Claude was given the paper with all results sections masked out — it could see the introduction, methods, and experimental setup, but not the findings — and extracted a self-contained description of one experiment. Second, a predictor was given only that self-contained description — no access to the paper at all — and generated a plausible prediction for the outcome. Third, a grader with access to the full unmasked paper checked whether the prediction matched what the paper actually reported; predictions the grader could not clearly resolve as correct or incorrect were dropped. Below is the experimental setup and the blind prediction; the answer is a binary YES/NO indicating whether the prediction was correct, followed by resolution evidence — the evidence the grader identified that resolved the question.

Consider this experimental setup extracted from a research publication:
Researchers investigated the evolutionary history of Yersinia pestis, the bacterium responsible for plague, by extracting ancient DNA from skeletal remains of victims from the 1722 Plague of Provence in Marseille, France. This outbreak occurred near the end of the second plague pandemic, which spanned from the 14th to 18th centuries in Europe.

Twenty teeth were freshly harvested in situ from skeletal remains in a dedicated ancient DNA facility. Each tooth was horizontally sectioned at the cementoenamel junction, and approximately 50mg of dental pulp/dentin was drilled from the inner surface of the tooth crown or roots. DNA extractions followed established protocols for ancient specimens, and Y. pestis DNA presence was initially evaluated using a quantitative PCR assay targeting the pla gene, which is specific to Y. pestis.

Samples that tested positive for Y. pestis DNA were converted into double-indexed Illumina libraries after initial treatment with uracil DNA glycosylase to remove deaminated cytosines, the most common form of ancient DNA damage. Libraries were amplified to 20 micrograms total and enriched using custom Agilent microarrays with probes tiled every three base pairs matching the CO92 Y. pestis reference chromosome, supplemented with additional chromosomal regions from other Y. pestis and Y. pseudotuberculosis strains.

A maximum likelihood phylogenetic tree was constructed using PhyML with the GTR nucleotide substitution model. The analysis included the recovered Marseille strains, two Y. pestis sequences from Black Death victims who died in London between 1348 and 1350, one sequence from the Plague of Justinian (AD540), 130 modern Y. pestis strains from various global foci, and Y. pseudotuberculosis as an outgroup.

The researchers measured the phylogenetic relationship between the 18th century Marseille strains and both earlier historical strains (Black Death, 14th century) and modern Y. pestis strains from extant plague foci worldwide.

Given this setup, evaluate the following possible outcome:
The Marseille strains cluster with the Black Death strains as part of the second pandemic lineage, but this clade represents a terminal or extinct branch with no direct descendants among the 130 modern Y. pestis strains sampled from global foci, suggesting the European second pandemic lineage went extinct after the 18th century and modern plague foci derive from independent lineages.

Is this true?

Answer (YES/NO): NO